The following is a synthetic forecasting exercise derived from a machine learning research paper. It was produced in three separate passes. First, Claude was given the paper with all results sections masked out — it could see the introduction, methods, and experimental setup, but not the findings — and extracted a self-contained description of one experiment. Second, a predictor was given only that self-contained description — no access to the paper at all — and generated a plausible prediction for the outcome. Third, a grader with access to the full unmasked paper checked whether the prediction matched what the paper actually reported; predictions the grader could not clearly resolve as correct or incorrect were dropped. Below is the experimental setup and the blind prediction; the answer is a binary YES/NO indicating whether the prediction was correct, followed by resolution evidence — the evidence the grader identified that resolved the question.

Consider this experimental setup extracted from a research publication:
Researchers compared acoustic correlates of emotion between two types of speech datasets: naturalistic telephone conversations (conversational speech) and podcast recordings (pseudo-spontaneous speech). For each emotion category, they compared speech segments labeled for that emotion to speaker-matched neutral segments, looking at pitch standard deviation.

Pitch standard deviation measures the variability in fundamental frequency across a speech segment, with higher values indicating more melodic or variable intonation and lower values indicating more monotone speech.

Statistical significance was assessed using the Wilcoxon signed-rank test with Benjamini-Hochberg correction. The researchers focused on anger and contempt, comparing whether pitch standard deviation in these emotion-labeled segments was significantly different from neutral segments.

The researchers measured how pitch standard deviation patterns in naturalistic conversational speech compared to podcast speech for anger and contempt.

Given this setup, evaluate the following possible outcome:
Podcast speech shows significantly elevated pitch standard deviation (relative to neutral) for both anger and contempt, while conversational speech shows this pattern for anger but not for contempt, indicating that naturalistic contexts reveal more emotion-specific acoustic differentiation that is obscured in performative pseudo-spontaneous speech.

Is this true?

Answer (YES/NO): NO